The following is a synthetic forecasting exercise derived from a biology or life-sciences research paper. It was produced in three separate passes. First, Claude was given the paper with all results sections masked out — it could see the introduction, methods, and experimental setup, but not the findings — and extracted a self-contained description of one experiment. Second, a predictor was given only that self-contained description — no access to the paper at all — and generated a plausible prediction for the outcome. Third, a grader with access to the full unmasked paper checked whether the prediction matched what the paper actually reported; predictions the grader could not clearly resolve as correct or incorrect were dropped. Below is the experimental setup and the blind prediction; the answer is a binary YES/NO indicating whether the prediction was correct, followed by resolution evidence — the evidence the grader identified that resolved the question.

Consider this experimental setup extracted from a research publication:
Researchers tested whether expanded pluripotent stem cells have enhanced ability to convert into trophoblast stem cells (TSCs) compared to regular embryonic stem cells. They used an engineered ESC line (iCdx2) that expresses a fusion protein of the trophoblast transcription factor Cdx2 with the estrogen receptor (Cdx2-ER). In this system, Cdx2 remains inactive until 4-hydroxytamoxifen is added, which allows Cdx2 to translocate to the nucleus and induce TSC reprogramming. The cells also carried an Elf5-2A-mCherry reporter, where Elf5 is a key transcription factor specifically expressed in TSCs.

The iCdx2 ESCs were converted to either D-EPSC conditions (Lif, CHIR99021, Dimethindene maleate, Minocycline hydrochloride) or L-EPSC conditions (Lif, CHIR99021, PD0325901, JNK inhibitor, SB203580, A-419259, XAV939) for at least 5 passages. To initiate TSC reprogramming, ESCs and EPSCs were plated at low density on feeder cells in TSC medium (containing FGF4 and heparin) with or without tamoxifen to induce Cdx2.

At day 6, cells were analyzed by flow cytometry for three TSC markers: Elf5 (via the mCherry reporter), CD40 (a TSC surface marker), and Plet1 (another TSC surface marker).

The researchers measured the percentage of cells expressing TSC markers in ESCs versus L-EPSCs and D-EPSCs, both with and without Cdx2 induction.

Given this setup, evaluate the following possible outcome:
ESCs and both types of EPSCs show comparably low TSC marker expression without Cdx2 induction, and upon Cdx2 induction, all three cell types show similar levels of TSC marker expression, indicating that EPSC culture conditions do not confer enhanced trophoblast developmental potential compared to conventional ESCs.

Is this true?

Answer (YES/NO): YES